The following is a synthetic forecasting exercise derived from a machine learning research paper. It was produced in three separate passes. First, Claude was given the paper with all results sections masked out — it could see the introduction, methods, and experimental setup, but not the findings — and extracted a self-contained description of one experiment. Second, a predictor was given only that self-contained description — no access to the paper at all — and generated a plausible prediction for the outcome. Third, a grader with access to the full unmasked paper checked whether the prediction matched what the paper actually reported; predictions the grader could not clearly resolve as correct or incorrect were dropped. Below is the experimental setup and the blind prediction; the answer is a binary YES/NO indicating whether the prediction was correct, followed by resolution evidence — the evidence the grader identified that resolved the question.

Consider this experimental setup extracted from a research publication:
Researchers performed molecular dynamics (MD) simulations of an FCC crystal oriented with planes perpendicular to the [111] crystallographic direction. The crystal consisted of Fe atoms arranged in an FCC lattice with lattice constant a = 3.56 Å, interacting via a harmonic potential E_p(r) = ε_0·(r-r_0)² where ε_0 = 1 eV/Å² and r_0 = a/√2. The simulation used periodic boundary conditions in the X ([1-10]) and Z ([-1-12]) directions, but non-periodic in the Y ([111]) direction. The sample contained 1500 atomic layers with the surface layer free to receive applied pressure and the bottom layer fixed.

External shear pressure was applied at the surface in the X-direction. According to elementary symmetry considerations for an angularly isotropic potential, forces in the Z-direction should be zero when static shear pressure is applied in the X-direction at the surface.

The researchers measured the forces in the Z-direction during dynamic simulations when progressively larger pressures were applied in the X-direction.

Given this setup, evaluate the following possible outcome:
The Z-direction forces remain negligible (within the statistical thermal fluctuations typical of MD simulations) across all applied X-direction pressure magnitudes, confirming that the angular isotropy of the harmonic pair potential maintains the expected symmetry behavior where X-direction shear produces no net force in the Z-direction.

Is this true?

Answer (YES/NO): NO